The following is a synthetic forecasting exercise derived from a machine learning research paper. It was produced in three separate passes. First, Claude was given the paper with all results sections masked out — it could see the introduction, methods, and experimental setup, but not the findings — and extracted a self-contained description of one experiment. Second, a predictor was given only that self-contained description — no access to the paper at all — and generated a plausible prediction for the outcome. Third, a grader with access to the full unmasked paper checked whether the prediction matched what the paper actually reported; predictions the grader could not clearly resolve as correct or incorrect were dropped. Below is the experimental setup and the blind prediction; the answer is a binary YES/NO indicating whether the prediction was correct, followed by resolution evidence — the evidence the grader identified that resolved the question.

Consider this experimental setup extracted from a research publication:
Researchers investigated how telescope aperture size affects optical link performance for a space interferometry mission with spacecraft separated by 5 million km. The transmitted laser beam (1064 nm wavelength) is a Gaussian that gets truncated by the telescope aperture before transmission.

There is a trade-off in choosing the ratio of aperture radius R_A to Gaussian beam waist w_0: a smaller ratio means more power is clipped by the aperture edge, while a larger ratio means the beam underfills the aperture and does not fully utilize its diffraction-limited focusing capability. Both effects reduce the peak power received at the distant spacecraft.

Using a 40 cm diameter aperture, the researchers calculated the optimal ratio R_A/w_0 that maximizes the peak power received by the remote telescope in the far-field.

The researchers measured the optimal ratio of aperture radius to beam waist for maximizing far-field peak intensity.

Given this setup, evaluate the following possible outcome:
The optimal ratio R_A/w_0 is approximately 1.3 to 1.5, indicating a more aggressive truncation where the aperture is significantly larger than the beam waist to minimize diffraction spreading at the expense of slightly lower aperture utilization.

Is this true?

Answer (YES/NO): NO